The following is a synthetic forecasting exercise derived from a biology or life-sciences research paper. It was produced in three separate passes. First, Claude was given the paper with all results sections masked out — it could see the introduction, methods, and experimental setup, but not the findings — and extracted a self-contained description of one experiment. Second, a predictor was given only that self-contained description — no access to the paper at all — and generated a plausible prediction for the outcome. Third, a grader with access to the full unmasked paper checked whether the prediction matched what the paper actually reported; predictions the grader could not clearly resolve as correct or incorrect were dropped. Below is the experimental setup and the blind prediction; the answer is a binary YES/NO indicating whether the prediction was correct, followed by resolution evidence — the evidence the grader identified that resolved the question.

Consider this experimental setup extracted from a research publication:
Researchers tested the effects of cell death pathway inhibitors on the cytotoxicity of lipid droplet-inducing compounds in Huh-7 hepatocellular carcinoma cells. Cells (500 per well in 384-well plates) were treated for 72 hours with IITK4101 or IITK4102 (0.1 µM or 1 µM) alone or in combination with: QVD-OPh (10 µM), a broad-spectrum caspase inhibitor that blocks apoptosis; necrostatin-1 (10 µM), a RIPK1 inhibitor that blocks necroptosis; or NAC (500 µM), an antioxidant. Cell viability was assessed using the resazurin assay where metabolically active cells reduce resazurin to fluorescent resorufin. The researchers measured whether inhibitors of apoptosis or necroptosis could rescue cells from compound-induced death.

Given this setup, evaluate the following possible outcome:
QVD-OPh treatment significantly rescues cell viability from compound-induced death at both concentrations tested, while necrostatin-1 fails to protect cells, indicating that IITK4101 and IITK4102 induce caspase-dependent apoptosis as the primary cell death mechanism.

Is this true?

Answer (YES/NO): NO